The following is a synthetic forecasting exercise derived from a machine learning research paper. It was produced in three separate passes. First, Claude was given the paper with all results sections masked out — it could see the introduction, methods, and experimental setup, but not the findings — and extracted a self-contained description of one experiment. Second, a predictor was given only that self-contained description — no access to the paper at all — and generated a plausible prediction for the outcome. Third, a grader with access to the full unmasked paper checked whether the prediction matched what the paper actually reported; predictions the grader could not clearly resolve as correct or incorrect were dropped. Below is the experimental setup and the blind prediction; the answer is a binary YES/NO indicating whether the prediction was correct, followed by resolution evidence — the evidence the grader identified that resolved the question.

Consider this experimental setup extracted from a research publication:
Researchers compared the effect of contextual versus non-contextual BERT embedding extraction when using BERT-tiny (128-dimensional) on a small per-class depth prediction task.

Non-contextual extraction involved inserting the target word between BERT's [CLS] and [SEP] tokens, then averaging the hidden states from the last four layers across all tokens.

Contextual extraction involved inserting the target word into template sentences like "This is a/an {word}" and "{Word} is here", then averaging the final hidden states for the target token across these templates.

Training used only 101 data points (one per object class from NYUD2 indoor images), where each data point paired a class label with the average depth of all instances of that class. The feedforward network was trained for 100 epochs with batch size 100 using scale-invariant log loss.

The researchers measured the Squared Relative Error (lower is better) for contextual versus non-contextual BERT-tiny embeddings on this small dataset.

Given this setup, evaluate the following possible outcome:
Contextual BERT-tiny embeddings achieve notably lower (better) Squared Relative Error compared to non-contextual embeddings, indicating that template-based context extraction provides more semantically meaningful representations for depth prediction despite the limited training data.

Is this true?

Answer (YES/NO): YES